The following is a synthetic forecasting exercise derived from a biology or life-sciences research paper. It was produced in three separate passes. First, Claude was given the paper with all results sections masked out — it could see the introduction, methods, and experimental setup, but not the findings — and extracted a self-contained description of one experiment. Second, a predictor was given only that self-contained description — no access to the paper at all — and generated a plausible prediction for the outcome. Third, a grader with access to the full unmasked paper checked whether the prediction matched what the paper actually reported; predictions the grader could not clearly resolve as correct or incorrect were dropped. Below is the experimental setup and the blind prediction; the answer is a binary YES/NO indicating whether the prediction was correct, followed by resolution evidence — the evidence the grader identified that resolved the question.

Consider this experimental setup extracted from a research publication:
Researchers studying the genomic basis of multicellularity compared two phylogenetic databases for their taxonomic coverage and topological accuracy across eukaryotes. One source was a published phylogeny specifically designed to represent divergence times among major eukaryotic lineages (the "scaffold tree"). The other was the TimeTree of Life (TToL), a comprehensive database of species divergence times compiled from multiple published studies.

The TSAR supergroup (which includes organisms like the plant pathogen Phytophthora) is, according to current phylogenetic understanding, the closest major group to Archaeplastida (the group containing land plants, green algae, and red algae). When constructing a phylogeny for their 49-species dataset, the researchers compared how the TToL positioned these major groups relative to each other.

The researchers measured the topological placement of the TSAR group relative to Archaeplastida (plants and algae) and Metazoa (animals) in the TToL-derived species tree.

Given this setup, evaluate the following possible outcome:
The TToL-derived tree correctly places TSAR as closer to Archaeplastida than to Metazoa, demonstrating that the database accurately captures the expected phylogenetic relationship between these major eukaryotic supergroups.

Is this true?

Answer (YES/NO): NO